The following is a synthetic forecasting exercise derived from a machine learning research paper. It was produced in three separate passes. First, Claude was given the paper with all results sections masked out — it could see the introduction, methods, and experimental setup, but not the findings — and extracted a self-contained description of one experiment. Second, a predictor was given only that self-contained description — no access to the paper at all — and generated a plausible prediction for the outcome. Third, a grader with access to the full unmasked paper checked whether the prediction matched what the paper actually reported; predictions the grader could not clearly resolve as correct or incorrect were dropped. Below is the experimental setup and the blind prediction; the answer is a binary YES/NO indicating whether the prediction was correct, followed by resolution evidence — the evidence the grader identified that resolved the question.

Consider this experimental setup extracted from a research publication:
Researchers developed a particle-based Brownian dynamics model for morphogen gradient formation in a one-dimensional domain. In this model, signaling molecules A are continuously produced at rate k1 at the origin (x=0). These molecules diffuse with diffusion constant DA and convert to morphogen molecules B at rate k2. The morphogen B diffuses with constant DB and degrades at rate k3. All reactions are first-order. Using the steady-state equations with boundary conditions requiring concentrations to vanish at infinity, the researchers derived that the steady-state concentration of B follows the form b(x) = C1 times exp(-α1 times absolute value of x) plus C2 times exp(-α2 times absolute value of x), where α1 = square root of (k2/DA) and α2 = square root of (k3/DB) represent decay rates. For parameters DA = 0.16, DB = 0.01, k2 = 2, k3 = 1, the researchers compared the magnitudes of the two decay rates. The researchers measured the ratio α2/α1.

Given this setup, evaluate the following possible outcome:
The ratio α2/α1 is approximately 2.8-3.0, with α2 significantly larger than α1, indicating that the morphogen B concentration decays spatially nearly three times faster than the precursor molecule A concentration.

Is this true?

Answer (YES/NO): YES